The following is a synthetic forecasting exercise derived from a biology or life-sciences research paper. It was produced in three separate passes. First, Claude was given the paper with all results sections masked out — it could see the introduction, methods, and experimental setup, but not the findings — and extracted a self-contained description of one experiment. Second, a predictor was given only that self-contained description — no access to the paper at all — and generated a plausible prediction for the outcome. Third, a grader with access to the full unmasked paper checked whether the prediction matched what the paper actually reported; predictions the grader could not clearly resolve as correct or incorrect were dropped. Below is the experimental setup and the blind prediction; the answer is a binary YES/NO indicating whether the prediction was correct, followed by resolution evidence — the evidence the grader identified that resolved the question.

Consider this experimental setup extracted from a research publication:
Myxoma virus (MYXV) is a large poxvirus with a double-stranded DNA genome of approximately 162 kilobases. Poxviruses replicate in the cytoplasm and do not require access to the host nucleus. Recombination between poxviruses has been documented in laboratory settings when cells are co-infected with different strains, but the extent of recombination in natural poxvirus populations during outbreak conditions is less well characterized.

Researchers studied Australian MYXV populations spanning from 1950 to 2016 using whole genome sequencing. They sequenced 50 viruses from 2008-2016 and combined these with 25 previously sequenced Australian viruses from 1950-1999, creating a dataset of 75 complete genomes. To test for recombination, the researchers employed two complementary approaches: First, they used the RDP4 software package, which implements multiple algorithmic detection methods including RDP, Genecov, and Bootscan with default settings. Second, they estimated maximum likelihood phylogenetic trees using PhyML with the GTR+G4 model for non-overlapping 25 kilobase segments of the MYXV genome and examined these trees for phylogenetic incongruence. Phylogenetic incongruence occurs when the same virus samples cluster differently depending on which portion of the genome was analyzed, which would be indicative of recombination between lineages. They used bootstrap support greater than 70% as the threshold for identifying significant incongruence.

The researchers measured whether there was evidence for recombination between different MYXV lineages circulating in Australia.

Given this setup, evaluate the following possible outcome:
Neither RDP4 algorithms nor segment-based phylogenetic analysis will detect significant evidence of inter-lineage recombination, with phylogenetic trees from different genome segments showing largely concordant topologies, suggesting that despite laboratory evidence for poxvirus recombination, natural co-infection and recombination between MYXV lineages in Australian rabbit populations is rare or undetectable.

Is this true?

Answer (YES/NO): NO